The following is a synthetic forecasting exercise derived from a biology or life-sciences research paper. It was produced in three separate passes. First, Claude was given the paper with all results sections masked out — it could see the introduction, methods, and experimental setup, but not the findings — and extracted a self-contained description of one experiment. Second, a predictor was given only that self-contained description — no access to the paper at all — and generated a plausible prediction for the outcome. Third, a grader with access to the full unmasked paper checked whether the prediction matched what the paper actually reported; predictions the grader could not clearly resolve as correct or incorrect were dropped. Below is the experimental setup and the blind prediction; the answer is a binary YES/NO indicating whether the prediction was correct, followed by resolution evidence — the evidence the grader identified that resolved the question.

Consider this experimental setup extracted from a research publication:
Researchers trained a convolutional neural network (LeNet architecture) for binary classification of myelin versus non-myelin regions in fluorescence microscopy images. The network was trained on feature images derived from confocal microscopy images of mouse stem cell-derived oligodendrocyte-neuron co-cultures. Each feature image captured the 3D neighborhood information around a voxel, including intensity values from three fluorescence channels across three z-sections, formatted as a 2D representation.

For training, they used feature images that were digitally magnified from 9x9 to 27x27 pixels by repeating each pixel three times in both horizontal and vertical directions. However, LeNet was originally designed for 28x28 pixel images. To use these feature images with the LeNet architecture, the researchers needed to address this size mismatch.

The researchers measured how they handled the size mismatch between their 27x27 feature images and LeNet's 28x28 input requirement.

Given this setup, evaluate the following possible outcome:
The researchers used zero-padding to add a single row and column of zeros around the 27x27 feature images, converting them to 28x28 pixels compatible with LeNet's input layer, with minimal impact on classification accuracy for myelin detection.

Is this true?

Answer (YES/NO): NO